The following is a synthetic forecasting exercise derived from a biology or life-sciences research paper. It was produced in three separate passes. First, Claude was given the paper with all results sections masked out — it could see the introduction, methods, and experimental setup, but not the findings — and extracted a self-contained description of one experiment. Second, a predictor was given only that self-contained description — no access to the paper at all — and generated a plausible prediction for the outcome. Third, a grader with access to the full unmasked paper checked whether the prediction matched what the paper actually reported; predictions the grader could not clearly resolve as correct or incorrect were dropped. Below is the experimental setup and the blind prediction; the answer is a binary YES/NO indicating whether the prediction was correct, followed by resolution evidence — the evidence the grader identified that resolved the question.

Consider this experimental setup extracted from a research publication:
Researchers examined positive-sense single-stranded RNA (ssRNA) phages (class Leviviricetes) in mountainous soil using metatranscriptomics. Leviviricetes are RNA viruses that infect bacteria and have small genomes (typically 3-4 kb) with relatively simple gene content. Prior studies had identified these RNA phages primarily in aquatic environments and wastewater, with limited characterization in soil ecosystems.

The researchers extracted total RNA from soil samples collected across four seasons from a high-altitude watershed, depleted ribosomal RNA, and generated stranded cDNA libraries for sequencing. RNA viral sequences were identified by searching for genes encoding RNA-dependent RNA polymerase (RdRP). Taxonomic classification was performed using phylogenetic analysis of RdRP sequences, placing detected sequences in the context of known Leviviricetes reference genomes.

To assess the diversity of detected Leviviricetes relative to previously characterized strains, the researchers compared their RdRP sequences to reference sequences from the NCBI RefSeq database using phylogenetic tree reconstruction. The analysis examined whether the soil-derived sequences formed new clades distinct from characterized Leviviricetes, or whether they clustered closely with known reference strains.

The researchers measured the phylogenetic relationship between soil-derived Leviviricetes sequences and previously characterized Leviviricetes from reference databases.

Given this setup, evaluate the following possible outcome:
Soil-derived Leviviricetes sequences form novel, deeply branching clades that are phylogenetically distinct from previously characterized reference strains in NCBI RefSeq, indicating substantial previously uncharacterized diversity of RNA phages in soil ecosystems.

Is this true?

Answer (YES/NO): YES